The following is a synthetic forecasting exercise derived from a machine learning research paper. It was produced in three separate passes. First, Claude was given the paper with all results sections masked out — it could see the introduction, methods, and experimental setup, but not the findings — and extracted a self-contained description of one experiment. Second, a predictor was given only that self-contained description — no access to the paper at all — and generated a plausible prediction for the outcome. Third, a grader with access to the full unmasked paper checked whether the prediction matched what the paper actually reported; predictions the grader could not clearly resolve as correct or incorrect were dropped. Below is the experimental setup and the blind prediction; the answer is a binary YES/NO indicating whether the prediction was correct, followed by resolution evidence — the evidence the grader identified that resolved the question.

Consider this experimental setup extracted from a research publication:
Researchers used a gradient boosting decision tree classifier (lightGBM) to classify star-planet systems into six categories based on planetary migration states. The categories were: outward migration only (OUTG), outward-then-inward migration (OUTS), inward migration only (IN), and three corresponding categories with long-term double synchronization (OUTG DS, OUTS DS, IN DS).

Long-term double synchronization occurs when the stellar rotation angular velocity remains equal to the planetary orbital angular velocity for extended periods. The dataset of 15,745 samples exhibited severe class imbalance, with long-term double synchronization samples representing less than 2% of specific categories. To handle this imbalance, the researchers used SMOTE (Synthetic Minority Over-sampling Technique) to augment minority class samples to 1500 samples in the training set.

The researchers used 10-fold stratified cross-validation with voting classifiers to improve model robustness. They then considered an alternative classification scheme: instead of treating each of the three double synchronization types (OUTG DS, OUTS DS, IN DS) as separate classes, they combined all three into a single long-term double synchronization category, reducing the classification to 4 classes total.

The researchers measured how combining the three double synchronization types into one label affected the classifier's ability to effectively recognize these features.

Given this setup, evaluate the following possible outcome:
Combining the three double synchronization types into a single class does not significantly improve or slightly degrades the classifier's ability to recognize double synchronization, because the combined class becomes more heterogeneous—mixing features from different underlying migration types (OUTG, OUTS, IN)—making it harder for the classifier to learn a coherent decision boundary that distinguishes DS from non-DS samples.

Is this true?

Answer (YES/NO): NO